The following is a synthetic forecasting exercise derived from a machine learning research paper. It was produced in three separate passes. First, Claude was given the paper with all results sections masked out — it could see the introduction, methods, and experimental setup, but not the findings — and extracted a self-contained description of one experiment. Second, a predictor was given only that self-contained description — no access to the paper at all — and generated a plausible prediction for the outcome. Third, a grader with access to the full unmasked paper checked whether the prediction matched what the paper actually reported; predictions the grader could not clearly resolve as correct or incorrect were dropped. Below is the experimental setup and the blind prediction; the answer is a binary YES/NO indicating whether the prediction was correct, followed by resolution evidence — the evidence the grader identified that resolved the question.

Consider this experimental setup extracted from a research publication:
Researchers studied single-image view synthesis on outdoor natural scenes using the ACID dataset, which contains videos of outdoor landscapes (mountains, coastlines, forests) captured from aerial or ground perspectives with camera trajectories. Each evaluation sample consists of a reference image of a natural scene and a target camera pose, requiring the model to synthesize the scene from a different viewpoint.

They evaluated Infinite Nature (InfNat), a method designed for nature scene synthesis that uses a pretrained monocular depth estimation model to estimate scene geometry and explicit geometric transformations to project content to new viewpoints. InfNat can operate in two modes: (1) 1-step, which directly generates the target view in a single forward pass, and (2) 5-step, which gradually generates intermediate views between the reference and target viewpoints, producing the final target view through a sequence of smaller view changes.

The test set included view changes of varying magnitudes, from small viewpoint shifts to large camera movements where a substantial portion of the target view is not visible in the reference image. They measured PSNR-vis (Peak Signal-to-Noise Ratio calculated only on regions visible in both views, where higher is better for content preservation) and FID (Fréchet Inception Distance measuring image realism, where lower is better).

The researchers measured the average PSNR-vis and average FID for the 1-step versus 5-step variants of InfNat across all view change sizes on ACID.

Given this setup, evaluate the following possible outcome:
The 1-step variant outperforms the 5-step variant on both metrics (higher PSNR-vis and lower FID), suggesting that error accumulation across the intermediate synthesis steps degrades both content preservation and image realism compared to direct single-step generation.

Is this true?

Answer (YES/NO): NO